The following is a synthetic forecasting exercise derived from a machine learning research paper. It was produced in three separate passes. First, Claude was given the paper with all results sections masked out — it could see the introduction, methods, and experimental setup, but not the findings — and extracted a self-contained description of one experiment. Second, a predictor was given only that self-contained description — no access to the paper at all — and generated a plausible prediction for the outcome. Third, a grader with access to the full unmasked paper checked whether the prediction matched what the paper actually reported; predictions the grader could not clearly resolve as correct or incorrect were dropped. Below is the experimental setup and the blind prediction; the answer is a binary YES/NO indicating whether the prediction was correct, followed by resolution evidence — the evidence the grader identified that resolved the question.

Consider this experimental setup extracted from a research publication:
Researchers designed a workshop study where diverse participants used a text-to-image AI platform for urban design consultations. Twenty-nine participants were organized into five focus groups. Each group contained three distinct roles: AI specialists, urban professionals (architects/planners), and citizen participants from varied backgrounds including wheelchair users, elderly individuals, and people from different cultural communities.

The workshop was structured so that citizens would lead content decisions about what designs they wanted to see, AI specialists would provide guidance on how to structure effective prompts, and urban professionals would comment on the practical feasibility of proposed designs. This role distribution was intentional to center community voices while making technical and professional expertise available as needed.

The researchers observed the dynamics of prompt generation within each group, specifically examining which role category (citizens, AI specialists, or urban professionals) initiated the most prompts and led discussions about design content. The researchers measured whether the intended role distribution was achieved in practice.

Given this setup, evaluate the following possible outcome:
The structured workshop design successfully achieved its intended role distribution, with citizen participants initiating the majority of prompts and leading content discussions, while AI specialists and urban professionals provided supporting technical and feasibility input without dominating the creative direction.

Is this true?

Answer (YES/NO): YES